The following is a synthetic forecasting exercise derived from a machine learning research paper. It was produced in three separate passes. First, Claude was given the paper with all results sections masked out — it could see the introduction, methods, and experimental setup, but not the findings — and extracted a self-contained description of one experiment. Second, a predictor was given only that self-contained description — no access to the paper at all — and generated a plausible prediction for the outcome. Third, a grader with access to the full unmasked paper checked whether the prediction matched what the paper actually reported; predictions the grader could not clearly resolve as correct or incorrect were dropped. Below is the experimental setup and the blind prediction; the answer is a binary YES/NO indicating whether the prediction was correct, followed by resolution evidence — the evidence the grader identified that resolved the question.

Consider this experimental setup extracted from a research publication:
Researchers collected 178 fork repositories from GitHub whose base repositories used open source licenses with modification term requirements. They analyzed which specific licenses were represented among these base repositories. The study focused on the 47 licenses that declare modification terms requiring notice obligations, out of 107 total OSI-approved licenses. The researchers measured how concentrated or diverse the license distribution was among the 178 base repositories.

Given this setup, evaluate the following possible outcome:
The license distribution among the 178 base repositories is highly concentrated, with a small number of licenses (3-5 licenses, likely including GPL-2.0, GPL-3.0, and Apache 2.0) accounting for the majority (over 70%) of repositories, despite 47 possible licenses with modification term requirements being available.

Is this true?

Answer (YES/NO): YES